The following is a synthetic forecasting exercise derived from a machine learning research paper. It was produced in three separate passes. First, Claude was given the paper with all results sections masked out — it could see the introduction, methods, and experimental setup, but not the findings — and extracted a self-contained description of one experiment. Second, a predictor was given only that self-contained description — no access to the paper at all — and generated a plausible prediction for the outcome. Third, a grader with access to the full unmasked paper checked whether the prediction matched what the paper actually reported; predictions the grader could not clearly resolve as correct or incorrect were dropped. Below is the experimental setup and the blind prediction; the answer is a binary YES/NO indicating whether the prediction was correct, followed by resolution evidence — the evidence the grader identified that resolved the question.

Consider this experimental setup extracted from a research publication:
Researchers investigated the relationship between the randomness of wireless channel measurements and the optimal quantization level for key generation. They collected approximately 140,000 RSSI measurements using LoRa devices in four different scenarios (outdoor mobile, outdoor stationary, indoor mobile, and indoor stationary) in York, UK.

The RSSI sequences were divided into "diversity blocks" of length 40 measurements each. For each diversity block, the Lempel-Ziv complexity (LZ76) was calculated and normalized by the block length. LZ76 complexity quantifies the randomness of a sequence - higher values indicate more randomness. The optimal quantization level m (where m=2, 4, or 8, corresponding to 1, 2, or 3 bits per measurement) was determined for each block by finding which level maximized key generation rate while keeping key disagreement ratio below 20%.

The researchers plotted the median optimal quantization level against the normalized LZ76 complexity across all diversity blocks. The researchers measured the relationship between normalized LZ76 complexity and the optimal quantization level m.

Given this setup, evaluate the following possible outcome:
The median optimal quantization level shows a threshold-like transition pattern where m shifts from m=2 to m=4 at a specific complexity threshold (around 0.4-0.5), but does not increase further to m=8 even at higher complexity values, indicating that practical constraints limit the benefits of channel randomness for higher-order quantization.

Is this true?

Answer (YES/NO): NO